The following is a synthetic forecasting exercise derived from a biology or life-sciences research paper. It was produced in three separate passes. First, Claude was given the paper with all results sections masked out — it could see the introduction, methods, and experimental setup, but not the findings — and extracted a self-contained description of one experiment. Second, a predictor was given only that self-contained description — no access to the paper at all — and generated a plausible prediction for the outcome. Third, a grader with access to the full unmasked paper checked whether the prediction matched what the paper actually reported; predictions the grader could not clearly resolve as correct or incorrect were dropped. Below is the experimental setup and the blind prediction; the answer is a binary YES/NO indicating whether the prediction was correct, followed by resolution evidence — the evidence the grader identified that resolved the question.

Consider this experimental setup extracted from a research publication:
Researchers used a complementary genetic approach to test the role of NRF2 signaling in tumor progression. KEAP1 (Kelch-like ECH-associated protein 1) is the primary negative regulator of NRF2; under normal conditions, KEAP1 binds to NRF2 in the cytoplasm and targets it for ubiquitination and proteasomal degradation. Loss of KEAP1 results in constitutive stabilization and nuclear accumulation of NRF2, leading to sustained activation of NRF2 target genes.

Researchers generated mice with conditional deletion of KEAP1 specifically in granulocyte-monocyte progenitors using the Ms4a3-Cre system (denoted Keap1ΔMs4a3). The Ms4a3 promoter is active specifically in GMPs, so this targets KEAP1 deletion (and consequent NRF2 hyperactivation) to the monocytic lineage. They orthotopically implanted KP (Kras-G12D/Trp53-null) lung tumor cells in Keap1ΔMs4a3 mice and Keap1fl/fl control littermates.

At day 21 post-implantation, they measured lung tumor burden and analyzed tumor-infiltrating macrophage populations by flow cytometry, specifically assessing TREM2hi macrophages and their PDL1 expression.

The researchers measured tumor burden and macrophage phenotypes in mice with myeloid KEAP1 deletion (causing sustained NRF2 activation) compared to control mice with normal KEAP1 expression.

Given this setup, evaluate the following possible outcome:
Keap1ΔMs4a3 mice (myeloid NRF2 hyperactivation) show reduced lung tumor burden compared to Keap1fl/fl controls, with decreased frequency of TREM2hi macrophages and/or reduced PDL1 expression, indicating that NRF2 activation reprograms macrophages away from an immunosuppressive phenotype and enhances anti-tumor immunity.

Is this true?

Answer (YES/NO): NO